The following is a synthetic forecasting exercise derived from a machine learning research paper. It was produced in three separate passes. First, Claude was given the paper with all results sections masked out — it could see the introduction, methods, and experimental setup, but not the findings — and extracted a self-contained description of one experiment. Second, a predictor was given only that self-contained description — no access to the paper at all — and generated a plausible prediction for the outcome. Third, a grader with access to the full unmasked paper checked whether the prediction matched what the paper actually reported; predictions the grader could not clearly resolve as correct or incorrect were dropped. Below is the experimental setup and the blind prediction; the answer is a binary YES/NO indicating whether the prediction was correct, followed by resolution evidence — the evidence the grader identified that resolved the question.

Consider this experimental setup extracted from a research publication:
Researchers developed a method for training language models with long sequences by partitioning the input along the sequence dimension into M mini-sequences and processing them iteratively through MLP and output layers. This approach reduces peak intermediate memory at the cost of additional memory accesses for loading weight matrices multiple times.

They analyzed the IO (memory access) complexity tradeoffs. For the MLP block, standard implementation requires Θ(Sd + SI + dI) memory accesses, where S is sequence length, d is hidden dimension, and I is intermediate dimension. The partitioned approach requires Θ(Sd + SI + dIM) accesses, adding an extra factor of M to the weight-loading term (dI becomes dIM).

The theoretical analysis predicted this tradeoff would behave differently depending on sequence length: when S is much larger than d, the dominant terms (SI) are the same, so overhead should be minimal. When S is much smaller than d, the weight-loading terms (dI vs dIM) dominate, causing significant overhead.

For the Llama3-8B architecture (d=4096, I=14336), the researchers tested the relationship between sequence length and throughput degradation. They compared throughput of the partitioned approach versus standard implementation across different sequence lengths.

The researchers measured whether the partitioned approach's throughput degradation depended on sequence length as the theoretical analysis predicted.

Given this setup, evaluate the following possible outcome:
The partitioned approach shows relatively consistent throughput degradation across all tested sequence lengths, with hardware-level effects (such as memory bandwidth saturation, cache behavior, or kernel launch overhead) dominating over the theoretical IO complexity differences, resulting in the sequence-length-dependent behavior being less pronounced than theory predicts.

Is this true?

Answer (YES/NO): NO